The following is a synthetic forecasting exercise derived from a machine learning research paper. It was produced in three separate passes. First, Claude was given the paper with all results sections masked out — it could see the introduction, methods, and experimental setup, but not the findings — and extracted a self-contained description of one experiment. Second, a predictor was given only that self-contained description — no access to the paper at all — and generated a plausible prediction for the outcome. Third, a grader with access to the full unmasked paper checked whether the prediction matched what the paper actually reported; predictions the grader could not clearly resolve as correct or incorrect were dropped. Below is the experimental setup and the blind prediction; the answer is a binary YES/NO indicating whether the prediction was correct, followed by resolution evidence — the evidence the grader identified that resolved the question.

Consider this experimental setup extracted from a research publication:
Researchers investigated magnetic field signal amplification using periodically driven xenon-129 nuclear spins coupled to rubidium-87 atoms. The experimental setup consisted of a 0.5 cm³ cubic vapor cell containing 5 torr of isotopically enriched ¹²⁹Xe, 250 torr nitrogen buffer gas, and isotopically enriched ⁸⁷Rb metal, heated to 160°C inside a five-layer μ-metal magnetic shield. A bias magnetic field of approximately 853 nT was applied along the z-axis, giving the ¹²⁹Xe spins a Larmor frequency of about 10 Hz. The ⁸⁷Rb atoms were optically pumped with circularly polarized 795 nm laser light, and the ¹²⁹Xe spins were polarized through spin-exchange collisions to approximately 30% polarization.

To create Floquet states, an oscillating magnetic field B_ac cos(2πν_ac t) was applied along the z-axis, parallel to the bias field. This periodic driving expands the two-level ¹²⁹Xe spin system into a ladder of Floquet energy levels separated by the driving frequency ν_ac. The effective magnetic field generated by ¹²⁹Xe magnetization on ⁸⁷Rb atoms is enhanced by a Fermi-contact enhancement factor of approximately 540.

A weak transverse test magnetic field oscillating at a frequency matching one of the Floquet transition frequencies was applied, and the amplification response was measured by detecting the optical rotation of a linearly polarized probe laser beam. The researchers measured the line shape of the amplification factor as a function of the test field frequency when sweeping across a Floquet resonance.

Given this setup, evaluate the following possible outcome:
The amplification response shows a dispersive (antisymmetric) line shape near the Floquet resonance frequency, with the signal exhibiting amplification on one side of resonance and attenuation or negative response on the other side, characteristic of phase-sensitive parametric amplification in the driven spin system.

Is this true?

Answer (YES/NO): NO